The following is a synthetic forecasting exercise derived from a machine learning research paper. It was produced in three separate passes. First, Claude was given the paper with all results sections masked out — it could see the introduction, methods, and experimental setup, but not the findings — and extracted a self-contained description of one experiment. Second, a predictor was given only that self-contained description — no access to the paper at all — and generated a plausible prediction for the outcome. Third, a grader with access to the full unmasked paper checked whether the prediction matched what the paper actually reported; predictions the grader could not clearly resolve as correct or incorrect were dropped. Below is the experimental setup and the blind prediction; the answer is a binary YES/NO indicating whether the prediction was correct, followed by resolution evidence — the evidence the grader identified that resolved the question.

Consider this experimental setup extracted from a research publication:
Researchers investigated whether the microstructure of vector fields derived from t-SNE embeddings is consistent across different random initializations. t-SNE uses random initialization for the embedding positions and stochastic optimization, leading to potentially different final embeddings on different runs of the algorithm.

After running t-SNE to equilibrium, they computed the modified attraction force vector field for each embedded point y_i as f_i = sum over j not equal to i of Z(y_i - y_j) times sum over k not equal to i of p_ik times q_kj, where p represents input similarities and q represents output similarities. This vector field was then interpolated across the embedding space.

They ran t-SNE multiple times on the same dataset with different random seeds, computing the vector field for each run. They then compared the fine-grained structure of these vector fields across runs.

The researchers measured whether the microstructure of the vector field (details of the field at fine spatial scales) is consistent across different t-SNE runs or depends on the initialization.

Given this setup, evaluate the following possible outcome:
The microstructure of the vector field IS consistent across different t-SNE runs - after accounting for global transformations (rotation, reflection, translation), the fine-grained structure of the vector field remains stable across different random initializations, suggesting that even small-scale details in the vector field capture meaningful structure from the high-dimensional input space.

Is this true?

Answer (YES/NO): NO